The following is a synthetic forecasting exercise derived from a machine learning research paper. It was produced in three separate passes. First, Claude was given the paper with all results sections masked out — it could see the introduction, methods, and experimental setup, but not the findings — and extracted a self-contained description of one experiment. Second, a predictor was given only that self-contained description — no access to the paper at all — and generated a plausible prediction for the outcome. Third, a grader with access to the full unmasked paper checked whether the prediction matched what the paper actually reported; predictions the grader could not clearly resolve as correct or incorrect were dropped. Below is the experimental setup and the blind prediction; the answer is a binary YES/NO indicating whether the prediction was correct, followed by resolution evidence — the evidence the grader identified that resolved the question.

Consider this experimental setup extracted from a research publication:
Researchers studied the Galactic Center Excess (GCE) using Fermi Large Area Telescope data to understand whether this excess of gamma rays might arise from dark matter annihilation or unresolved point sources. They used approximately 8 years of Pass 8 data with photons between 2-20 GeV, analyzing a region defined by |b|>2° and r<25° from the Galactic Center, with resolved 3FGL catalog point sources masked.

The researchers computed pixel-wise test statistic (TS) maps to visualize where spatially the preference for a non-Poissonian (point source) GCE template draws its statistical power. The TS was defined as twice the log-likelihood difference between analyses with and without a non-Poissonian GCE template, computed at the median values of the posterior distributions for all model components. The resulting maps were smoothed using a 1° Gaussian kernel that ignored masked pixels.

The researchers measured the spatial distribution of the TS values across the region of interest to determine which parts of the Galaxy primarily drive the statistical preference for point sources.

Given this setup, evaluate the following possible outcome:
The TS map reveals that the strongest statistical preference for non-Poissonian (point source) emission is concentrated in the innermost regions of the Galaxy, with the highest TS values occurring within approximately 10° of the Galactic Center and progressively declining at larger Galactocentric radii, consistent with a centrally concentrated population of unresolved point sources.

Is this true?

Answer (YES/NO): NO